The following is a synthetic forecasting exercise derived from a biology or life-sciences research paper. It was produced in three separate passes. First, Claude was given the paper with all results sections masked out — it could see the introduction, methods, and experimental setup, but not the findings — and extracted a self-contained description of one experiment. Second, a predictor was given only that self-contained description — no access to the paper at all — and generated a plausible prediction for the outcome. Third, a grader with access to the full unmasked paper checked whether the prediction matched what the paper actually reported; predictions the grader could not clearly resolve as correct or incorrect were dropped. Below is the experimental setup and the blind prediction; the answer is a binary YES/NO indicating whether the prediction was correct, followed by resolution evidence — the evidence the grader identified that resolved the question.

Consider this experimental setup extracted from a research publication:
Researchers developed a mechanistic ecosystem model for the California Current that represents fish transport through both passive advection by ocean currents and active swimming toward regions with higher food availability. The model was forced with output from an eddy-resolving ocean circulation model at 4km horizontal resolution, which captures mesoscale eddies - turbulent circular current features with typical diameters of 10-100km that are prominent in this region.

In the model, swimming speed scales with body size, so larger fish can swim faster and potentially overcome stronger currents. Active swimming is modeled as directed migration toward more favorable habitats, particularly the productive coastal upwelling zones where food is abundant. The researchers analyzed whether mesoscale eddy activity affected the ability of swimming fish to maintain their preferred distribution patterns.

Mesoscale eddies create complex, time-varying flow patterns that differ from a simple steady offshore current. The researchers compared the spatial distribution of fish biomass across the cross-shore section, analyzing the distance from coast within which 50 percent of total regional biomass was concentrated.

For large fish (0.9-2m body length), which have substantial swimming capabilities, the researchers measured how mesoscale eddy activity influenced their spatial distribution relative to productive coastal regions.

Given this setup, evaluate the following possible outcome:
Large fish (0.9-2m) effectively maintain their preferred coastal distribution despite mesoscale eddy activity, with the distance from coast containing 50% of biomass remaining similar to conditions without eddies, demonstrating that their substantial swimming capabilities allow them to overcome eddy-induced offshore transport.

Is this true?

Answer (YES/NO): NO